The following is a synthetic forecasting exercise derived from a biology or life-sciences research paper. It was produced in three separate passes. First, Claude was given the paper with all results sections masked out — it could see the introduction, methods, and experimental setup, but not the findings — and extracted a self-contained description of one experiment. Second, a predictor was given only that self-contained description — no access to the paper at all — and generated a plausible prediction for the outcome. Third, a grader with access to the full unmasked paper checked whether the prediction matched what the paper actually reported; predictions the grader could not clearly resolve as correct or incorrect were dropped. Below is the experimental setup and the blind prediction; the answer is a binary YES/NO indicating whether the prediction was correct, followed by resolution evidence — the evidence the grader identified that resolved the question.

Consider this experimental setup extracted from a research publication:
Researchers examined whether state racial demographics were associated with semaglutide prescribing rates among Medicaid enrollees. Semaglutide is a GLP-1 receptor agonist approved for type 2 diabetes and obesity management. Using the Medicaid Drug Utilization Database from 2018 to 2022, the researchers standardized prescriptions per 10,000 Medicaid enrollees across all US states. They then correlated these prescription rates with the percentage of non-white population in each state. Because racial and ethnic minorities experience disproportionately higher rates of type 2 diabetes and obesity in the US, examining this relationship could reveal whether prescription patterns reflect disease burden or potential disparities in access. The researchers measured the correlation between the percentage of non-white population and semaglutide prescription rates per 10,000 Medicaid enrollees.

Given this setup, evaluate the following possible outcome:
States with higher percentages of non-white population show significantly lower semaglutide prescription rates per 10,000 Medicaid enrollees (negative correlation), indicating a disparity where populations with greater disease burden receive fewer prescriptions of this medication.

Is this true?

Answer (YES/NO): NO